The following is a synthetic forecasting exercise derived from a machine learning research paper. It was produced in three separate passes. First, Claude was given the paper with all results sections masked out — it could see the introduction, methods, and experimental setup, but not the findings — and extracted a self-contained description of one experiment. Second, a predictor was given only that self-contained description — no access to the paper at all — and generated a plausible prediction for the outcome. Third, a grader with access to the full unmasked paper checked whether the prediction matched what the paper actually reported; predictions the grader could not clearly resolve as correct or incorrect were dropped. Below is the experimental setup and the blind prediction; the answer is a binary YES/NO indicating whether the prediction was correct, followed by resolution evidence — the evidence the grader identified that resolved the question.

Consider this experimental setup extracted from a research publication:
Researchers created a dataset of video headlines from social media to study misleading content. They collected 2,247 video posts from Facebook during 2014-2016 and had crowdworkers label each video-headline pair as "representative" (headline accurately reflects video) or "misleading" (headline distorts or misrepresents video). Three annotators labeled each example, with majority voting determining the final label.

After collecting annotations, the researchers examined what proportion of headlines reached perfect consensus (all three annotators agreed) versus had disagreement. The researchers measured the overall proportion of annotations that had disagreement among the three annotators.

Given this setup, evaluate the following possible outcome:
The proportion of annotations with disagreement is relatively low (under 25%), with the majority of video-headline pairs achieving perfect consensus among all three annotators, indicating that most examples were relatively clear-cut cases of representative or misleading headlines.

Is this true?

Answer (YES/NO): NO